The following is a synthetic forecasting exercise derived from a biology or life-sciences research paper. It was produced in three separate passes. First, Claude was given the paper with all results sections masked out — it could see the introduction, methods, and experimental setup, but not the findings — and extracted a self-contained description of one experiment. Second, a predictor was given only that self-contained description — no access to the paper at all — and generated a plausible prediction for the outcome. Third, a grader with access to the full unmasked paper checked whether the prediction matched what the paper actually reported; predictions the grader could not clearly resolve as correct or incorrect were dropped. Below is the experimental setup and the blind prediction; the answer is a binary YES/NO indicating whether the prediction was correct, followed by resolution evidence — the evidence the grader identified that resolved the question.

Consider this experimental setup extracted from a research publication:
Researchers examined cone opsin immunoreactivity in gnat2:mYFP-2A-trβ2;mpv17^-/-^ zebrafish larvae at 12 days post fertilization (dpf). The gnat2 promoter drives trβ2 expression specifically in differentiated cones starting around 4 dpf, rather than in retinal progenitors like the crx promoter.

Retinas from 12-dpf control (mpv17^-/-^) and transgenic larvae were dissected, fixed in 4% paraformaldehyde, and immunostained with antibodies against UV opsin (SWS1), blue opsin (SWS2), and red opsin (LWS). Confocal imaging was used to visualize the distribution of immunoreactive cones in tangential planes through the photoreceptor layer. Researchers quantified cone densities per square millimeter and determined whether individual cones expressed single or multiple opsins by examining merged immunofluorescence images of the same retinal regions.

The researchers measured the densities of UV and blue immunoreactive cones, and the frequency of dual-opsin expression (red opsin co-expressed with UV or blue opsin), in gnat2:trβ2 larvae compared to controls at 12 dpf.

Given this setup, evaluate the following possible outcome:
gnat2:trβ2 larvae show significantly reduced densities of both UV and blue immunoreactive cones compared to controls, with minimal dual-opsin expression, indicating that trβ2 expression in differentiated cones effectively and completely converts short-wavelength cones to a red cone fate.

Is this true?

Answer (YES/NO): NO